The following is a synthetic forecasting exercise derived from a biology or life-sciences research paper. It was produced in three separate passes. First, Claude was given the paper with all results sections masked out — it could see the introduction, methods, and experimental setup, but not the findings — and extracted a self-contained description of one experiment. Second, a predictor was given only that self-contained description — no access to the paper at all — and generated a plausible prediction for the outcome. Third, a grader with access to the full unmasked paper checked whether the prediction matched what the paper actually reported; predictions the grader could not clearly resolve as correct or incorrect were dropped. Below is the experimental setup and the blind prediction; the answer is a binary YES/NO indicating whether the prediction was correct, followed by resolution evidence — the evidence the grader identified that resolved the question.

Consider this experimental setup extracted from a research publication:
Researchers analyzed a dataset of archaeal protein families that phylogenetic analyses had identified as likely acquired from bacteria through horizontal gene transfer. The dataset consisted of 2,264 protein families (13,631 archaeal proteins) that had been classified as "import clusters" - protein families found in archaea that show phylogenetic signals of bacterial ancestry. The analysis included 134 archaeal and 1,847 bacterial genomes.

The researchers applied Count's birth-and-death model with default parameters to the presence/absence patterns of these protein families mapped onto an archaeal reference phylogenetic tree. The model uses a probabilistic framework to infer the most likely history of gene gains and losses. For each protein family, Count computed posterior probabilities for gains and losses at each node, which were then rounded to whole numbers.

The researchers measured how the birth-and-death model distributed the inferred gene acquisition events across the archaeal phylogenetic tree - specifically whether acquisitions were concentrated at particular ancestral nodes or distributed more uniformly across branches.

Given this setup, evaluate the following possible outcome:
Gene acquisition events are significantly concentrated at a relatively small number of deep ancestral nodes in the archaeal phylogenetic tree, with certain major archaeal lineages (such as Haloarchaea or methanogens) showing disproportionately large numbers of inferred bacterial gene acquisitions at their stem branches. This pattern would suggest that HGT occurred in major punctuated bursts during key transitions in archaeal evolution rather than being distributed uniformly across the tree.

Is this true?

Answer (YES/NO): NO